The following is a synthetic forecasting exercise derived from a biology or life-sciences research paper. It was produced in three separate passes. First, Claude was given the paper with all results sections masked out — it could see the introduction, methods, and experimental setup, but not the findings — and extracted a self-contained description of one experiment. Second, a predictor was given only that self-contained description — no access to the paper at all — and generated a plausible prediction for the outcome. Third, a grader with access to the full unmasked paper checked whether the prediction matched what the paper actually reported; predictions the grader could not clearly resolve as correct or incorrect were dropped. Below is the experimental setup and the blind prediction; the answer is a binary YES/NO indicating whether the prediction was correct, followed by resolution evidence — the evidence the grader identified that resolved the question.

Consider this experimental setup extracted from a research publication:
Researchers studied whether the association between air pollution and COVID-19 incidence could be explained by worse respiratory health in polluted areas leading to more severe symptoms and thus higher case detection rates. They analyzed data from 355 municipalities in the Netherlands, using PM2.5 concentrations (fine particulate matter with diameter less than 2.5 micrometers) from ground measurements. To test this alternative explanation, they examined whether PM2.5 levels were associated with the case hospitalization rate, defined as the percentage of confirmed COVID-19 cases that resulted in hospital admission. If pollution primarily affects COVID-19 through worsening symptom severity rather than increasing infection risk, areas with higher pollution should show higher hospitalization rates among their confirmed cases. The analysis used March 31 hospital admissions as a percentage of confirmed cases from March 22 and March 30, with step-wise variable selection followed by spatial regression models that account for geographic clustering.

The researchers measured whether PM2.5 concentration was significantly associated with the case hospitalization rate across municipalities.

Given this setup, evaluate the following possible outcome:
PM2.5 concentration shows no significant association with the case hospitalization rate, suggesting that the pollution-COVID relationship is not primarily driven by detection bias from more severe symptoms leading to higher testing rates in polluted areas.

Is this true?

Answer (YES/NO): YES